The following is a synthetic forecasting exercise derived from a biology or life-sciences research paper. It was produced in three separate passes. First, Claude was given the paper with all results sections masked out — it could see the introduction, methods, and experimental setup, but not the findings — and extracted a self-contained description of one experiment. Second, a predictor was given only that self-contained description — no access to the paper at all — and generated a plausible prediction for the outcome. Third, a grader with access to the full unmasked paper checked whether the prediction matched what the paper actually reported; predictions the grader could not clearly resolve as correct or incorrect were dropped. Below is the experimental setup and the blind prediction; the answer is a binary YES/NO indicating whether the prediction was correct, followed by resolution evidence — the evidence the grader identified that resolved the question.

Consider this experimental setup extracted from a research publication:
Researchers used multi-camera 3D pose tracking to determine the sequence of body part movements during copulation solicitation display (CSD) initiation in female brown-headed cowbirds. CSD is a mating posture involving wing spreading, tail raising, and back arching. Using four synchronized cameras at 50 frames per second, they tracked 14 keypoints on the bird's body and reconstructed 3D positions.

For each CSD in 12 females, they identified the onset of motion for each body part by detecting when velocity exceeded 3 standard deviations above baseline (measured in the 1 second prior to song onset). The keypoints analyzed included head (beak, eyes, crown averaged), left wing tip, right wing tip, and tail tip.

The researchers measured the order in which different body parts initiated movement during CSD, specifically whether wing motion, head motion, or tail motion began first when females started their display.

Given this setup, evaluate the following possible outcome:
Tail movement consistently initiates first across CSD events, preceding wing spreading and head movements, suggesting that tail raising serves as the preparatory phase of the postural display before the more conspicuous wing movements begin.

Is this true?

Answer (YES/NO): NO